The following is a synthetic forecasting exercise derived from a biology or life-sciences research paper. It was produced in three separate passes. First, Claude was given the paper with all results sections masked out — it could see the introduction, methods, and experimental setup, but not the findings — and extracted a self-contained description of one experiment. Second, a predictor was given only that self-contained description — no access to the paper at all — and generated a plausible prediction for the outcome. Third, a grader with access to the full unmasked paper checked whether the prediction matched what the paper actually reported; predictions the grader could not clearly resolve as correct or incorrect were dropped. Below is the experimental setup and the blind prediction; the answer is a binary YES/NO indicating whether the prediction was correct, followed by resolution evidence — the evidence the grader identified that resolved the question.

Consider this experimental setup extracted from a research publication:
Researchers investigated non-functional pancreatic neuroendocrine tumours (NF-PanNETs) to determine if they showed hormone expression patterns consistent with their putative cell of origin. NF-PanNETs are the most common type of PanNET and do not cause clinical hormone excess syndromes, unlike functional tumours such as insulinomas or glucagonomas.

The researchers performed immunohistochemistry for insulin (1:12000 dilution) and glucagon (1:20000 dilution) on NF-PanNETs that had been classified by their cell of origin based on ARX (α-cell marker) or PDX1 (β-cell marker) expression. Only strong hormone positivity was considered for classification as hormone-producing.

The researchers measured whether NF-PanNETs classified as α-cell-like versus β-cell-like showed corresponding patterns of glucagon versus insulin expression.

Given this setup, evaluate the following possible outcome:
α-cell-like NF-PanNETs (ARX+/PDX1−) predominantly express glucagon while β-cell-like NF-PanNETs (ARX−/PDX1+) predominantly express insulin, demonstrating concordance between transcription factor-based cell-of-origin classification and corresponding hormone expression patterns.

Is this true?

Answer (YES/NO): NO